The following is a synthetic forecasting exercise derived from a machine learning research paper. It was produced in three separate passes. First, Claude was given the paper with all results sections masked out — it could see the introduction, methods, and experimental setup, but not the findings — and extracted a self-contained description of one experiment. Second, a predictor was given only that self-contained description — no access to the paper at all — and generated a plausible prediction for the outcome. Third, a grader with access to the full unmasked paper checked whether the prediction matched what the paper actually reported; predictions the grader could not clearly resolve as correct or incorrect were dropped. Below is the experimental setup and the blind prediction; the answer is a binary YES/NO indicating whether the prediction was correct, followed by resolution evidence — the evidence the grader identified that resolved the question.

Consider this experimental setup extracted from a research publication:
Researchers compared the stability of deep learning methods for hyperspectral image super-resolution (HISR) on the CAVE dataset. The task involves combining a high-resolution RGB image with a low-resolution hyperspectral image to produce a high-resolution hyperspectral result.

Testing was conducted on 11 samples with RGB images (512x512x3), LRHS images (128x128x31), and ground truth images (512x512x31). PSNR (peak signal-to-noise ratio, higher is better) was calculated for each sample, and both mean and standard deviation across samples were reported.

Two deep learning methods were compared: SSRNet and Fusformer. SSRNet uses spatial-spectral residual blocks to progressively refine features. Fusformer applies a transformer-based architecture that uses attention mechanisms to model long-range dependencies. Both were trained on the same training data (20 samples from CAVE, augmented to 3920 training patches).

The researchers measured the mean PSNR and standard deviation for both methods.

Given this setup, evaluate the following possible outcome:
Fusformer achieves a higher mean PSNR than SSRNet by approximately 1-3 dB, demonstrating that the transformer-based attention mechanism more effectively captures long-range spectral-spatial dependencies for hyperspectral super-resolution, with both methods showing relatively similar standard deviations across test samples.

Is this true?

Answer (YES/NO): NO